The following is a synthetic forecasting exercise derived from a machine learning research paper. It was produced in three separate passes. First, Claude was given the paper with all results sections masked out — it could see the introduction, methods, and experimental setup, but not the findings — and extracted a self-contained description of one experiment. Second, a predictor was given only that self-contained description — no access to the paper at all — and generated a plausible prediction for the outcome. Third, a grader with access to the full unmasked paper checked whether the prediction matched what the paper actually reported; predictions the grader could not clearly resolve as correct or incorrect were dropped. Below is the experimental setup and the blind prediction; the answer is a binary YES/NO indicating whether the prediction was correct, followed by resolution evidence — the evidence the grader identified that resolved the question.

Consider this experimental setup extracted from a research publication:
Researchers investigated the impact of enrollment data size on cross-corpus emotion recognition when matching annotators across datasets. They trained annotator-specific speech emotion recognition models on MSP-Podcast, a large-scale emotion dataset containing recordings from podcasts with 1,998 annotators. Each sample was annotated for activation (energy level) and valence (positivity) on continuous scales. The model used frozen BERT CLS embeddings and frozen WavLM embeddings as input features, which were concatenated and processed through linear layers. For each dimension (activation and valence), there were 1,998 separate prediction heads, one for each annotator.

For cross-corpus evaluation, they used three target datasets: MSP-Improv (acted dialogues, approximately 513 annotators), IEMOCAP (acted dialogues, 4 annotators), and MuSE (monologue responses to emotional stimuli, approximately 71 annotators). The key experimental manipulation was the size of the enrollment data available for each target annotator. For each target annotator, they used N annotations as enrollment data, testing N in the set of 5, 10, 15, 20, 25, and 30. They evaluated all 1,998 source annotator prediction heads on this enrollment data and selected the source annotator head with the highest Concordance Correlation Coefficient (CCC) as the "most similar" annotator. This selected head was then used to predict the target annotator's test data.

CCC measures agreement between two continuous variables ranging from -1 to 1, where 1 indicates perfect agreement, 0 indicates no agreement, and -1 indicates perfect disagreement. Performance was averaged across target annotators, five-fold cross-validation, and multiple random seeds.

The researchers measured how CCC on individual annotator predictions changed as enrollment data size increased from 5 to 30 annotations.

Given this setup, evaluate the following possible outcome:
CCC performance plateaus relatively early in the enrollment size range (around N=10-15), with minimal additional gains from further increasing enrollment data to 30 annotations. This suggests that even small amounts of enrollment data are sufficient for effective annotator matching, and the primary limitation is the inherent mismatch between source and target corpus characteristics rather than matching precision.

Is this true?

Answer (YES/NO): NO